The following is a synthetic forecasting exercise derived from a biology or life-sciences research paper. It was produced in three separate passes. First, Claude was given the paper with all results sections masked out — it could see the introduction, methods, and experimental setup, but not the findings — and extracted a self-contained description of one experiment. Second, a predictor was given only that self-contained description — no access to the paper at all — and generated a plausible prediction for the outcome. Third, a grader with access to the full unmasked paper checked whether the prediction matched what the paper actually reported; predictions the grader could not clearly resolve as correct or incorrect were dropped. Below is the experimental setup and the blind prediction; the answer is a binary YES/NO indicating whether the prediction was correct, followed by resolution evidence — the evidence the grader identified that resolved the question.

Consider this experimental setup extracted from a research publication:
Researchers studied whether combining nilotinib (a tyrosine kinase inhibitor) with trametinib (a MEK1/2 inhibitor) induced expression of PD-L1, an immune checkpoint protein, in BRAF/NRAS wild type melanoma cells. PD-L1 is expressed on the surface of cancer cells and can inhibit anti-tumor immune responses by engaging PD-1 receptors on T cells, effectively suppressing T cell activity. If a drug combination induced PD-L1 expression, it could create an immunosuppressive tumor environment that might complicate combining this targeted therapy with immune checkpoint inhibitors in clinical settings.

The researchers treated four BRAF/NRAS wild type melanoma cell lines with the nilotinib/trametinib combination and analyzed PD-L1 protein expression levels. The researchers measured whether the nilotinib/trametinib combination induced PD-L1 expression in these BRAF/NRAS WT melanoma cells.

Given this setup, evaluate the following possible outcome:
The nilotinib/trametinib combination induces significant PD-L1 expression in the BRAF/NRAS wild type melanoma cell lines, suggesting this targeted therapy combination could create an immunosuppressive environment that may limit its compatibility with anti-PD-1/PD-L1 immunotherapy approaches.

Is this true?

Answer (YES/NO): NO